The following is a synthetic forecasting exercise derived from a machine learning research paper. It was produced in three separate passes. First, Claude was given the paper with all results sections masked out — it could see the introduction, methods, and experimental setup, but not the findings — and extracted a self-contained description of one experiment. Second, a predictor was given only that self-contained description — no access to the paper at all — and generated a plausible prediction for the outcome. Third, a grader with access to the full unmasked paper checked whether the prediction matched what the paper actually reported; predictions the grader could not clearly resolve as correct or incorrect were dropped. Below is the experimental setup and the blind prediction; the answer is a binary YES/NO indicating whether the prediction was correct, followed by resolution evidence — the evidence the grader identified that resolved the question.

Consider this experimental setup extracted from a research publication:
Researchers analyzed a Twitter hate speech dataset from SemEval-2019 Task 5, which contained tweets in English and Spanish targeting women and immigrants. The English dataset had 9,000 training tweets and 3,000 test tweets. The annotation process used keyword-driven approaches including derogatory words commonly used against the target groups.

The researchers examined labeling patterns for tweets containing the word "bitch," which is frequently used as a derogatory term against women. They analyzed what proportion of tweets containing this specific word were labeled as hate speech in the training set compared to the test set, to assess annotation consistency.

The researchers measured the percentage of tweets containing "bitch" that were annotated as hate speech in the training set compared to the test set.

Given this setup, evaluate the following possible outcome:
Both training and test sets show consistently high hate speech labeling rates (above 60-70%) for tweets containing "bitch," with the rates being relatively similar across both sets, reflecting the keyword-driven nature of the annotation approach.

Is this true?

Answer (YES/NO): NO